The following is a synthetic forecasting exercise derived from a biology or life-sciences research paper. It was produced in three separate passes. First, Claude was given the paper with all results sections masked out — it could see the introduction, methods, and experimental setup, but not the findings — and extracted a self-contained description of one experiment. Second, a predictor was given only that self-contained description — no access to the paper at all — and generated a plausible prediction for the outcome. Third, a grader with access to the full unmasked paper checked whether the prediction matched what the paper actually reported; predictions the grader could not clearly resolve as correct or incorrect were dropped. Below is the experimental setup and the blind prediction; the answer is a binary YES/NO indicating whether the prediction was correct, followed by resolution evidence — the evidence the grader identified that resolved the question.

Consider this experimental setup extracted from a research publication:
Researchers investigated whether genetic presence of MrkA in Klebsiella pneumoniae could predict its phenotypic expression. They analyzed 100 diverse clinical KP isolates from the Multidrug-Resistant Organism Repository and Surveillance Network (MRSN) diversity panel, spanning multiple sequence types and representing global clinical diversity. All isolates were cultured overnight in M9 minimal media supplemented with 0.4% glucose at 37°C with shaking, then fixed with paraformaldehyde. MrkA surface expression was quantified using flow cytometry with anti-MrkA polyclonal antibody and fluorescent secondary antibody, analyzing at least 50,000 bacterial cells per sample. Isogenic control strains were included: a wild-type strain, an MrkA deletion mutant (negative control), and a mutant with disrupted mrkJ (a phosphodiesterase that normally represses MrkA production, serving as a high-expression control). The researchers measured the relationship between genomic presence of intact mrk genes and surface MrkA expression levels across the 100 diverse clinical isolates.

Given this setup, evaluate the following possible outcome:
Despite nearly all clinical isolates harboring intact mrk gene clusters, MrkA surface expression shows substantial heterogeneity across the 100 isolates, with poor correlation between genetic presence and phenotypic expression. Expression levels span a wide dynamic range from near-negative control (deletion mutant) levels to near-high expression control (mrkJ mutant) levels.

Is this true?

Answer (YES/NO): YES